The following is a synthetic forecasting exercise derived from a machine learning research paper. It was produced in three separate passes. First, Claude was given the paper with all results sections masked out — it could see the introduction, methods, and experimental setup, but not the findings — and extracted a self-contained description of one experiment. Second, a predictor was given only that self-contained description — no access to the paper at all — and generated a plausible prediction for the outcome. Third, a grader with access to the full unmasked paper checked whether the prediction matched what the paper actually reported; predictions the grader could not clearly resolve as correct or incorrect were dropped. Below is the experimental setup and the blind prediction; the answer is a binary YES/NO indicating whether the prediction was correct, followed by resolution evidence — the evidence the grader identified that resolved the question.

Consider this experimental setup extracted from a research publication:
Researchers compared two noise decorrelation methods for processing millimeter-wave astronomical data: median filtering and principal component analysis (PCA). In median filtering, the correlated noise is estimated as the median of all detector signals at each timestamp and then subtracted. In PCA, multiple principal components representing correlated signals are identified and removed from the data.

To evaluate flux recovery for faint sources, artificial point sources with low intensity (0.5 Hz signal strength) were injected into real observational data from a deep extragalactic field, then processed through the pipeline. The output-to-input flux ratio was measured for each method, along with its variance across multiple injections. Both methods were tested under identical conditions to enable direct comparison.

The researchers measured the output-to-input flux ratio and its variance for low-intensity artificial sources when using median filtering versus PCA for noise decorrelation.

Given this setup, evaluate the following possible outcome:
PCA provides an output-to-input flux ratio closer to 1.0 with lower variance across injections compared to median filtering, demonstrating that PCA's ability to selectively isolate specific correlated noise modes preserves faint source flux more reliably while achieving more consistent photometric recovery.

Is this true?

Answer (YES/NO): YES